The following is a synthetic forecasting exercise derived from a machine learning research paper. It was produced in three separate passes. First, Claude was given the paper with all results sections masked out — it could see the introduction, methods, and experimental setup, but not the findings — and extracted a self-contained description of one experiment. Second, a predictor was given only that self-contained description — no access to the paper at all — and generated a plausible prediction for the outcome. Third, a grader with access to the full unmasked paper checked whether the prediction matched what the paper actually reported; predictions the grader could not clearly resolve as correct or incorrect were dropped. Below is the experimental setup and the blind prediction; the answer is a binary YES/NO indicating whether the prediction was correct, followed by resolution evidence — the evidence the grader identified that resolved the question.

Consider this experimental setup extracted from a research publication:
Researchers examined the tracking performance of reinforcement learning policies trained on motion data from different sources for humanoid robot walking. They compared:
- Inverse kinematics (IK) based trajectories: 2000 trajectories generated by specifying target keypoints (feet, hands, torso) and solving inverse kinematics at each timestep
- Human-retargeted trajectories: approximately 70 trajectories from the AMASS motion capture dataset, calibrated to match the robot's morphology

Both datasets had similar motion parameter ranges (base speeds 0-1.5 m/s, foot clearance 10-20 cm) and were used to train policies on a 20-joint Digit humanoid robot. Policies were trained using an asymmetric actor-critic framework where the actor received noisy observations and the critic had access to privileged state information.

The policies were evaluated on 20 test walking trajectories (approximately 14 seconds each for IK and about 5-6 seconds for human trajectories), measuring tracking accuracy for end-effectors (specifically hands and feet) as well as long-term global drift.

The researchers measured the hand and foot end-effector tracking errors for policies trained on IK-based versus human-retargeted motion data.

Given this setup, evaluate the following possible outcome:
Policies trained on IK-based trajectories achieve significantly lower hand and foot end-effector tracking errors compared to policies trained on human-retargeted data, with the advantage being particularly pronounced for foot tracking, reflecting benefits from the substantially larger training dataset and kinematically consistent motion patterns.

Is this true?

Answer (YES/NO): NO